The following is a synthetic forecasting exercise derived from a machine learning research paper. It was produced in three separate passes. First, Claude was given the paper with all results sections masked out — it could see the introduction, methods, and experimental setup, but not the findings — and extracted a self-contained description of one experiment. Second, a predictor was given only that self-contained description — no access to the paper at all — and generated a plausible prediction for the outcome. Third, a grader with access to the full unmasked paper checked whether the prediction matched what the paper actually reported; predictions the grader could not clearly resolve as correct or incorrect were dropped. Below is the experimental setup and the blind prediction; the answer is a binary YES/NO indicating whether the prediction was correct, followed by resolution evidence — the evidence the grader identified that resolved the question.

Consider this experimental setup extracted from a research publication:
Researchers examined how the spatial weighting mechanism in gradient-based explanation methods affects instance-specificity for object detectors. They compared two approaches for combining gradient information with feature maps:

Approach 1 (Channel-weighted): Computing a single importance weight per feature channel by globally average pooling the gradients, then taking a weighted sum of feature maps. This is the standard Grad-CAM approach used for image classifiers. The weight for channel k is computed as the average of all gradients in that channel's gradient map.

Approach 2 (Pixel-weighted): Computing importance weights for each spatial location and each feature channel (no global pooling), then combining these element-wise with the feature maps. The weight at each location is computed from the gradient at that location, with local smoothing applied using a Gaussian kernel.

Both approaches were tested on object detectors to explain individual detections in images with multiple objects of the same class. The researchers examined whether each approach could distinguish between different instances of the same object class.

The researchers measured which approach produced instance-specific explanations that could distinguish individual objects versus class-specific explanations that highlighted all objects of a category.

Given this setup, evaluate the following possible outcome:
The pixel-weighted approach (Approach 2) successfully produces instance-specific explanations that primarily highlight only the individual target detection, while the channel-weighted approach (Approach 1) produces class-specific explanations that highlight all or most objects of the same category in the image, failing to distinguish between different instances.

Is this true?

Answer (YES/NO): YES